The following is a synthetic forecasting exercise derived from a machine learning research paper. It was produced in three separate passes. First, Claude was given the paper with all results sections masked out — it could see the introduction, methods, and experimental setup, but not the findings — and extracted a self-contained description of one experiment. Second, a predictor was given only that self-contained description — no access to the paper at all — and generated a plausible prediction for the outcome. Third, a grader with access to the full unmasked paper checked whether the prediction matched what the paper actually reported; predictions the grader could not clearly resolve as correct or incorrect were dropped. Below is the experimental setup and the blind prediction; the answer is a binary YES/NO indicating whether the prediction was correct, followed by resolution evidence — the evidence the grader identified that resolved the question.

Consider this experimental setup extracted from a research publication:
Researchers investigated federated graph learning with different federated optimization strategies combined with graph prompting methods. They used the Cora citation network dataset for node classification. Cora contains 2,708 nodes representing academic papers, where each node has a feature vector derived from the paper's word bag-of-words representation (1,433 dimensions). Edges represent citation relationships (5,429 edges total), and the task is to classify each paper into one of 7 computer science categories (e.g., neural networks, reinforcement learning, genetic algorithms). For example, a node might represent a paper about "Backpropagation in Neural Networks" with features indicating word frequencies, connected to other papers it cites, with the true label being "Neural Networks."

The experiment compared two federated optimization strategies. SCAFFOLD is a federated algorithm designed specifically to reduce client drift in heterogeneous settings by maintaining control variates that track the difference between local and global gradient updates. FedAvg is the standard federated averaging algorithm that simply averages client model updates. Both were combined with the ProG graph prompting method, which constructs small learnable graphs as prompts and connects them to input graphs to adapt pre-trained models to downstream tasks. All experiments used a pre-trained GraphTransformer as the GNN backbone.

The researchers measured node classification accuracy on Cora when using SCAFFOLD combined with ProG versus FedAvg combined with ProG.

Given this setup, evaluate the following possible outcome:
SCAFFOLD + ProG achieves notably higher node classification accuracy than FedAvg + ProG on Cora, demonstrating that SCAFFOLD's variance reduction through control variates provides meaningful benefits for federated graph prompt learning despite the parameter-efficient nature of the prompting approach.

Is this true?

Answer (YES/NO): NO